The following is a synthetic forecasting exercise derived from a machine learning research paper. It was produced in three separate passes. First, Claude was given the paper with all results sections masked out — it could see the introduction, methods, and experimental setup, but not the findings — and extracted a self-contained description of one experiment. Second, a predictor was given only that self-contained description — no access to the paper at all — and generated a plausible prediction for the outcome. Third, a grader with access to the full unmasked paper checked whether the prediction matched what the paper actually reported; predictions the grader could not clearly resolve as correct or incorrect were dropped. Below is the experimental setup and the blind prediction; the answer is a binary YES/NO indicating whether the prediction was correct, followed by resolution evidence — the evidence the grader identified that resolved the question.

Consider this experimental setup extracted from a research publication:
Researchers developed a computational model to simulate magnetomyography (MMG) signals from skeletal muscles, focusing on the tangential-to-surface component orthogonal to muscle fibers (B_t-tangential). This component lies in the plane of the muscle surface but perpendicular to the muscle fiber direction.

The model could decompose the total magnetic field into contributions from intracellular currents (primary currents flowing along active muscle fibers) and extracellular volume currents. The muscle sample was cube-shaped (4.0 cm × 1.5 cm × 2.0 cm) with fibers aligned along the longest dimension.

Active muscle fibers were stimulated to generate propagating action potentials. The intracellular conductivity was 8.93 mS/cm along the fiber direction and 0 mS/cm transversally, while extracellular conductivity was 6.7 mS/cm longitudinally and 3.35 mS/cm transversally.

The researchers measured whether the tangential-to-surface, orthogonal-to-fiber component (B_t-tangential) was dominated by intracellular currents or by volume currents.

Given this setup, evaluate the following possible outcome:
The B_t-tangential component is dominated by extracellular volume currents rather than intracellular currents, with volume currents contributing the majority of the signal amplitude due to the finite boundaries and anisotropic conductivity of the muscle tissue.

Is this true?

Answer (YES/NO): YES